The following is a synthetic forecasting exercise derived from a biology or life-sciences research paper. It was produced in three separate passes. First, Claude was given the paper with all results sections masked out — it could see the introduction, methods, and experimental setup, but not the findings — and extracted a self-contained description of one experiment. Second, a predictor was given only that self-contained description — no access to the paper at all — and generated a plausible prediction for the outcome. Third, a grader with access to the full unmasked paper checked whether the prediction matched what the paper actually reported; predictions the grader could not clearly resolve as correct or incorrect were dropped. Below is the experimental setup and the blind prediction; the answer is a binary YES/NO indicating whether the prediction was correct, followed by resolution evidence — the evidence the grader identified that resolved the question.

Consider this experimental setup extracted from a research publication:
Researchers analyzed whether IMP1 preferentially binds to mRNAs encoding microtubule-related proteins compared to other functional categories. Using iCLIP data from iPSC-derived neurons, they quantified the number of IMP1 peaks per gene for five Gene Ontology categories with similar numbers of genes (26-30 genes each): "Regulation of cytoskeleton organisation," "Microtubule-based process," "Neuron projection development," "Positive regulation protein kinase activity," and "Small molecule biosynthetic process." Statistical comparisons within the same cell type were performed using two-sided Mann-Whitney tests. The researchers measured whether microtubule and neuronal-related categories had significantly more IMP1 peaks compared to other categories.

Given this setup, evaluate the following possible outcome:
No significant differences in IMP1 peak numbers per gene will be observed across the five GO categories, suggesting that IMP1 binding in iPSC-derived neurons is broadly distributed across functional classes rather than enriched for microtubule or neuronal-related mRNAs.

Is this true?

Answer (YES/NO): NO